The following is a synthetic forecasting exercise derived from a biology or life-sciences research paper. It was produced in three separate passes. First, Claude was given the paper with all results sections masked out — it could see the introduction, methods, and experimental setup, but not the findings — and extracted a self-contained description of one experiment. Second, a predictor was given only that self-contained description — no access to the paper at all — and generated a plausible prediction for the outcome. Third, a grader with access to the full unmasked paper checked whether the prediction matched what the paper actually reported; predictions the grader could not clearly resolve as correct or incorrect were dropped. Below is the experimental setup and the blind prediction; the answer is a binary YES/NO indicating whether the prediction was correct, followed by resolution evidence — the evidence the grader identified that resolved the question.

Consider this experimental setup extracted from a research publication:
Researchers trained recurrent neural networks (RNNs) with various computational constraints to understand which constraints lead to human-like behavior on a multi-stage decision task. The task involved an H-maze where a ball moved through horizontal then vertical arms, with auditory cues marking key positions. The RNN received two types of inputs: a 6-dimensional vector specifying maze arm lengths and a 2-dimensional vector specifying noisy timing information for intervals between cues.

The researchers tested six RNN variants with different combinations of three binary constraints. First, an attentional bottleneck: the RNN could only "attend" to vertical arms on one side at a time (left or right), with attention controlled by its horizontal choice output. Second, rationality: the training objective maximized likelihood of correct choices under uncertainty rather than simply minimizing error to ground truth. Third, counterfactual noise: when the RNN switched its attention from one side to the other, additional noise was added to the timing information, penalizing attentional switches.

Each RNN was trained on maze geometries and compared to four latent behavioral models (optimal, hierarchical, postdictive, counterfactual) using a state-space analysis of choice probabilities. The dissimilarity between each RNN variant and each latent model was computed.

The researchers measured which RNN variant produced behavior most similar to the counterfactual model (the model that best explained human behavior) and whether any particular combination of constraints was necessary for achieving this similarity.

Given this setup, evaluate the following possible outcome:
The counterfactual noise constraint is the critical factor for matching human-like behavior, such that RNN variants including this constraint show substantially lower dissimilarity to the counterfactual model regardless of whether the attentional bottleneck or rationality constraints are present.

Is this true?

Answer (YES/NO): NO